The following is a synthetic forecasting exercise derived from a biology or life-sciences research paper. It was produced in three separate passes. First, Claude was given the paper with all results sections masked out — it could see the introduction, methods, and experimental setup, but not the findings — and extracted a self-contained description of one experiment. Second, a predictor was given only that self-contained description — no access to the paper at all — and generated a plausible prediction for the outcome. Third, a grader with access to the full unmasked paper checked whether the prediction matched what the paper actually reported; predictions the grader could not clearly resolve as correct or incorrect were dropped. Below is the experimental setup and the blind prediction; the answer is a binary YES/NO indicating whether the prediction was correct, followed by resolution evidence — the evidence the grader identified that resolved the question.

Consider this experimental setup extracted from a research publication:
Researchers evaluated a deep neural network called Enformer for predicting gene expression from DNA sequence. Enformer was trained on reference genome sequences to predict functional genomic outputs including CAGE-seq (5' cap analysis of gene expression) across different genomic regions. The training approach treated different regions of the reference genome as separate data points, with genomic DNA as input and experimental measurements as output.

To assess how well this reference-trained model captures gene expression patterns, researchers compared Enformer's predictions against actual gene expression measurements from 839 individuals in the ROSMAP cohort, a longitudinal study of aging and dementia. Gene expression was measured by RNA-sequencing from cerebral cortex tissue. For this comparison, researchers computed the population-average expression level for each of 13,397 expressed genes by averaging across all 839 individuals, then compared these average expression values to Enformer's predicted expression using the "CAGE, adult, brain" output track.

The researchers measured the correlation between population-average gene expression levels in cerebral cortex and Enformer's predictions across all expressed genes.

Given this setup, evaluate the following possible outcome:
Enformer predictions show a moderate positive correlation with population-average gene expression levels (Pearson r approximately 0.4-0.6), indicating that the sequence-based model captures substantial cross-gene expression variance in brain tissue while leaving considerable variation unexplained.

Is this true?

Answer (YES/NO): YES